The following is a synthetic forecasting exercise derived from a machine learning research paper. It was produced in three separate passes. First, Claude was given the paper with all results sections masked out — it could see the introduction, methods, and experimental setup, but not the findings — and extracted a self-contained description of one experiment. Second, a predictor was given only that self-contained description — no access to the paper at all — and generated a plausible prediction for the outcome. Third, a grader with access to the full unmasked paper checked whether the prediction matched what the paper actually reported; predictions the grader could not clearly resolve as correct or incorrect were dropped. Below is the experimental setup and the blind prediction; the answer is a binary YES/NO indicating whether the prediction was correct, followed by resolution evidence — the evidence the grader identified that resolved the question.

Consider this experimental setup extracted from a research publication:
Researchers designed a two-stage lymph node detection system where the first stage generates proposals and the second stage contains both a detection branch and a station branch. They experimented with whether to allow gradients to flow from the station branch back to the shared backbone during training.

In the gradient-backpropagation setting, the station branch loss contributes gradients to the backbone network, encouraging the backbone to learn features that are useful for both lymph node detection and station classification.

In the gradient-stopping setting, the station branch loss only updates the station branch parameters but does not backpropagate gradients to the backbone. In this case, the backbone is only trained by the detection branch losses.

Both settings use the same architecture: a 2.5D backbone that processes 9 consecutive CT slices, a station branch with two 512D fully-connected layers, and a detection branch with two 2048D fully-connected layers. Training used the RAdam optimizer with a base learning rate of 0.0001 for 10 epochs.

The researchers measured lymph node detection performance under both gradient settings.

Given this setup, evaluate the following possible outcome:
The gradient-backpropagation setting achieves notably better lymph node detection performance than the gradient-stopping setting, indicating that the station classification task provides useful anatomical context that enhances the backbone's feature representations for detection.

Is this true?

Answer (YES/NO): NO